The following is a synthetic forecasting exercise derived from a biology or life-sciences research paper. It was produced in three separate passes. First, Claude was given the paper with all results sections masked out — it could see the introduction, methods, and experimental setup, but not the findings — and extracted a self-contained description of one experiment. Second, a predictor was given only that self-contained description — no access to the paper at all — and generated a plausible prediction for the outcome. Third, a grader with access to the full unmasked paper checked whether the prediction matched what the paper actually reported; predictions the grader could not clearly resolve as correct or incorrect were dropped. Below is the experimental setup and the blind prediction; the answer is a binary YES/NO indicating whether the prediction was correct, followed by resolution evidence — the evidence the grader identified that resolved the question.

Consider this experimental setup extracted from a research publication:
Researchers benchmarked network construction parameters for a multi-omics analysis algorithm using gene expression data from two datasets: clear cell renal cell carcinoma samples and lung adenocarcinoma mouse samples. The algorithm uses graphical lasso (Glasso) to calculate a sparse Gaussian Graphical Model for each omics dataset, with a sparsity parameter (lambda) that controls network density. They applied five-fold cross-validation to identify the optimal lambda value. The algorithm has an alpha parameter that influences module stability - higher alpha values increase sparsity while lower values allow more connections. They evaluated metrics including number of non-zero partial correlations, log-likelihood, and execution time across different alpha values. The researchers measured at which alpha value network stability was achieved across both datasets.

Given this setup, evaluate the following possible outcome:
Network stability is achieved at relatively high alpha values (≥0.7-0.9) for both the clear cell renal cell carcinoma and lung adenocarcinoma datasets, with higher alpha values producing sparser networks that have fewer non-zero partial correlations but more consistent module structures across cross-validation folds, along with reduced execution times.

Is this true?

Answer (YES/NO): NO